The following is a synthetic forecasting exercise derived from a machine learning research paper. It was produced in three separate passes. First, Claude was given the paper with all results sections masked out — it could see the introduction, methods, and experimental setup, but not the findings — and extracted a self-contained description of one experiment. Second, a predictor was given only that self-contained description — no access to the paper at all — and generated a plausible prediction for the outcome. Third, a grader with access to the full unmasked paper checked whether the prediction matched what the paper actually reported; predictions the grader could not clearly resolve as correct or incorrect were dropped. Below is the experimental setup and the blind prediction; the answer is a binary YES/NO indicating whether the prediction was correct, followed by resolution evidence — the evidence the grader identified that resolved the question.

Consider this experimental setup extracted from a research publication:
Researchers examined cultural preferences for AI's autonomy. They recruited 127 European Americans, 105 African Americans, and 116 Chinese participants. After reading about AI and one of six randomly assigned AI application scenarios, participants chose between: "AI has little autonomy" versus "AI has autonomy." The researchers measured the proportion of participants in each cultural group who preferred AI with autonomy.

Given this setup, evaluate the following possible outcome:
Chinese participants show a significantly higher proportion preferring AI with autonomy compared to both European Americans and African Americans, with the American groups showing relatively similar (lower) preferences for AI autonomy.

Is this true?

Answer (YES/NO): NO